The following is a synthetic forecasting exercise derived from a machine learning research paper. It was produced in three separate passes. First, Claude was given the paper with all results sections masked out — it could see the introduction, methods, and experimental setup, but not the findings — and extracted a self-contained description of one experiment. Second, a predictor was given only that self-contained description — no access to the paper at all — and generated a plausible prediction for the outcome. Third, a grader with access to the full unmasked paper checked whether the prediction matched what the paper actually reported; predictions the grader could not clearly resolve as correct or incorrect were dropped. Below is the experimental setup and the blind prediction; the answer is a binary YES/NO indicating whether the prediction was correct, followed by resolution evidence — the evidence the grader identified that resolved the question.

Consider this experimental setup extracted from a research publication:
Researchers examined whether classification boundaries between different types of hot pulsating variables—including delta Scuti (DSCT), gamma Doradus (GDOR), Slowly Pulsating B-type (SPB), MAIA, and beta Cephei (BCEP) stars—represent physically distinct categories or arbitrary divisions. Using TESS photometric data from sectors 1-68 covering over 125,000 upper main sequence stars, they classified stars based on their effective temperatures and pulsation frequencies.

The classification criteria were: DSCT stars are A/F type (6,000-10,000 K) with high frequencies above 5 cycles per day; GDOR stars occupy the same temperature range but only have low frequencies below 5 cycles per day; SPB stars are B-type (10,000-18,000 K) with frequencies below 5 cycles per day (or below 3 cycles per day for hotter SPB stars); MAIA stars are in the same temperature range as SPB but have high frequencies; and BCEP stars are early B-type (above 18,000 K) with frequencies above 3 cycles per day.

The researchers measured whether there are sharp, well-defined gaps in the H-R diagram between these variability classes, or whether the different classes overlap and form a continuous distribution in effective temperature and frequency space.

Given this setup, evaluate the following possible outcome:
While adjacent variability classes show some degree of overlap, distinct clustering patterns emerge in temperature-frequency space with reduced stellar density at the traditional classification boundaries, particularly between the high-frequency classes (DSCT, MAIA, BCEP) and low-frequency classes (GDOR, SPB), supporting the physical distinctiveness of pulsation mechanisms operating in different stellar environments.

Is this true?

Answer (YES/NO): NO